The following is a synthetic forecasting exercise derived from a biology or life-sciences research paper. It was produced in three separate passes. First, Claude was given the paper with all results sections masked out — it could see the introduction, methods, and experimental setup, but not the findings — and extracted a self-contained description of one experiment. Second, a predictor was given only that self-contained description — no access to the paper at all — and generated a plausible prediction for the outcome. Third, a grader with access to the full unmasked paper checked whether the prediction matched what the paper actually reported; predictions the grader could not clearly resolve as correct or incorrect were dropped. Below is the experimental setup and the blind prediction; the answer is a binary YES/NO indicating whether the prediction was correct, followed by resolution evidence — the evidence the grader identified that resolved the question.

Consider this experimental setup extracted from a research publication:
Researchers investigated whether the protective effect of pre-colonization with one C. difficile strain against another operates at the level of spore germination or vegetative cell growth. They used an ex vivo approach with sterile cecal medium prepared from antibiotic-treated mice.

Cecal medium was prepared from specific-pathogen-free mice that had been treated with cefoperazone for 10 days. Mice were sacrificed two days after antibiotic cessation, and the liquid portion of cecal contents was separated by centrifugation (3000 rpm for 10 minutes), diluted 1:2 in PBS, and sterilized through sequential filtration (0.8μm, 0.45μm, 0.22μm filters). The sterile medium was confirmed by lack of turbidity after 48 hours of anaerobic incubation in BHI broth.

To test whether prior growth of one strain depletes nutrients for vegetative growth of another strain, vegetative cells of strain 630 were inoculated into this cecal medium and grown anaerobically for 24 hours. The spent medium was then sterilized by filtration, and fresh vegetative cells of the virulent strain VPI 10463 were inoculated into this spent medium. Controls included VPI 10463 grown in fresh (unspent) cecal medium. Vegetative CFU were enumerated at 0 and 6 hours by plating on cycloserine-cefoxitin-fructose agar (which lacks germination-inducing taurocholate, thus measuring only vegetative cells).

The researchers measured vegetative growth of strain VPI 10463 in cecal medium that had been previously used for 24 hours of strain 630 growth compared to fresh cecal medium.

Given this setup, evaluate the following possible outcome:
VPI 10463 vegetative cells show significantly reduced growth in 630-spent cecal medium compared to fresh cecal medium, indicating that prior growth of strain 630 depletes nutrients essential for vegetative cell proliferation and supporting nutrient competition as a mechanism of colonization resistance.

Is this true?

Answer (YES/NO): NO